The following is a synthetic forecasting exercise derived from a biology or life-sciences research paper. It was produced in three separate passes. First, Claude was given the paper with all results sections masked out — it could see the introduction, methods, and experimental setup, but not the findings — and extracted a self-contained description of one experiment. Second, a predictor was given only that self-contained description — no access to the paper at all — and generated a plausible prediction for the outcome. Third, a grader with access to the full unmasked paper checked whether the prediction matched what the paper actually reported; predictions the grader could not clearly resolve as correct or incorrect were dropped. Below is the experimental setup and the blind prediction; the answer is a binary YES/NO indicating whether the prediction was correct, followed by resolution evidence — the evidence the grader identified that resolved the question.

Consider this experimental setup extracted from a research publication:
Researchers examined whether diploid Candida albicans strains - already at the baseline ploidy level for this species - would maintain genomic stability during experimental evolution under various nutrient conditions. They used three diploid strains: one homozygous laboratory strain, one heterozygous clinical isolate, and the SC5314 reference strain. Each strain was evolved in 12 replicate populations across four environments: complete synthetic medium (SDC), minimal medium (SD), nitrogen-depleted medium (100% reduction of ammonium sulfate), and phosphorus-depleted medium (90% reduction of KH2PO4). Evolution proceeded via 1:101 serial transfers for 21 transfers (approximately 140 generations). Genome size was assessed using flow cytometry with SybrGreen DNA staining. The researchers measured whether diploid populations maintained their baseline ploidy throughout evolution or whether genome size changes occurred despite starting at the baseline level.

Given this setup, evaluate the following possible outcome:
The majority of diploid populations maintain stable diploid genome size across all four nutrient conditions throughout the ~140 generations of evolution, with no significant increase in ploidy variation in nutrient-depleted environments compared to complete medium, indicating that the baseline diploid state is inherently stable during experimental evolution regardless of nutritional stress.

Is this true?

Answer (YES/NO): NO